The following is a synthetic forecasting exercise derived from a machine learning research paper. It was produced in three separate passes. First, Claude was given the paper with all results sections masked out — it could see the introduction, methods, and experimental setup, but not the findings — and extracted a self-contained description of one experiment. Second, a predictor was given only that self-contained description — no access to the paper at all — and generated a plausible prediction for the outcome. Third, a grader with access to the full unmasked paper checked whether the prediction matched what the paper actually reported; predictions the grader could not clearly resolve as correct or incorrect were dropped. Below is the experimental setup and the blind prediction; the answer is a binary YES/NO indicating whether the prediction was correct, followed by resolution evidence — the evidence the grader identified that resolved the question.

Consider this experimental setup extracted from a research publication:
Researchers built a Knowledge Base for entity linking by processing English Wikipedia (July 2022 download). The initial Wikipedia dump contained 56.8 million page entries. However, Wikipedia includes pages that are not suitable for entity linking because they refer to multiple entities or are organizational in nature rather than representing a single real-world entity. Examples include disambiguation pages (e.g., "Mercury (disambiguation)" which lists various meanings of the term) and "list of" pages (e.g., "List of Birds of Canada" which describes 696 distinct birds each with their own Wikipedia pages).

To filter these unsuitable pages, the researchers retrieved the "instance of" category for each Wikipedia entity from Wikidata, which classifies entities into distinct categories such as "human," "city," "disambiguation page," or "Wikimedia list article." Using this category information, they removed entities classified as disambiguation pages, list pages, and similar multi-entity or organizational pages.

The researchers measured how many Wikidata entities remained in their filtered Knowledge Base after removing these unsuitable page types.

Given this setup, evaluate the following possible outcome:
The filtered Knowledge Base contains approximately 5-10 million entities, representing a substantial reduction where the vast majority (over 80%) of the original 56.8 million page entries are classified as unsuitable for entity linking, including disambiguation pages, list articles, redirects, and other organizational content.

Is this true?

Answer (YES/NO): YES